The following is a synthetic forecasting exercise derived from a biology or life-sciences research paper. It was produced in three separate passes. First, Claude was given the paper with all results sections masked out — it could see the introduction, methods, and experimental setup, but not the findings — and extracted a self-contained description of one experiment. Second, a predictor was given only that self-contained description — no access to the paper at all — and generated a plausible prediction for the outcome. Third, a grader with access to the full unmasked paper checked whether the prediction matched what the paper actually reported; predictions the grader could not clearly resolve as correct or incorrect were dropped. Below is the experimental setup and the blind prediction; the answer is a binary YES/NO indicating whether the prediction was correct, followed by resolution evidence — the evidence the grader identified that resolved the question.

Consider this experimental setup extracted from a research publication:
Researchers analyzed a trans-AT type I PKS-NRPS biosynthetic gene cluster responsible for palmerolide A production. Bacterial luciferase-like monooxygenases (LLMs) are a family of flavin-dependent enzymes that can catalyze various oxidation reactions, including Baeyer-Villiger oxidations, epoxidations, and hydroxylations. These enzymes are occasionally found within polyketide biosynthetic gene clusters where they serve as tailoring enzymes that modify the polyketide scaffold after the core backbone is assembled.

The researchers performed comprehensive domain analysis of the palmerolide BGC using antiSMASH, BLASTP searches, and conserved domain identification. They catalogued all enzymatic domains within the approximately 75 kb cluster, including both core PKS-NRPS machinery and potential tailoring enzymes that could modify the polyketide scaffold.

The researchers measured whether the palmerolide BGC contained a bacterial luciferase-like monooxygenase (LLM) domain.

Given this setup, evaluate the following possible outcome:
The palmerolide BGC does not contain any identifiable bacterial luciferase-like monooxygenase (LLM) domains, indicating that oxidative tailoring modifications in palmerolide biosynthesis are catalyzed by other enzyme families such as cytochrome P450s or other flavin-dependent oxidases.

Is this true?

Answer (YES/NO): NO